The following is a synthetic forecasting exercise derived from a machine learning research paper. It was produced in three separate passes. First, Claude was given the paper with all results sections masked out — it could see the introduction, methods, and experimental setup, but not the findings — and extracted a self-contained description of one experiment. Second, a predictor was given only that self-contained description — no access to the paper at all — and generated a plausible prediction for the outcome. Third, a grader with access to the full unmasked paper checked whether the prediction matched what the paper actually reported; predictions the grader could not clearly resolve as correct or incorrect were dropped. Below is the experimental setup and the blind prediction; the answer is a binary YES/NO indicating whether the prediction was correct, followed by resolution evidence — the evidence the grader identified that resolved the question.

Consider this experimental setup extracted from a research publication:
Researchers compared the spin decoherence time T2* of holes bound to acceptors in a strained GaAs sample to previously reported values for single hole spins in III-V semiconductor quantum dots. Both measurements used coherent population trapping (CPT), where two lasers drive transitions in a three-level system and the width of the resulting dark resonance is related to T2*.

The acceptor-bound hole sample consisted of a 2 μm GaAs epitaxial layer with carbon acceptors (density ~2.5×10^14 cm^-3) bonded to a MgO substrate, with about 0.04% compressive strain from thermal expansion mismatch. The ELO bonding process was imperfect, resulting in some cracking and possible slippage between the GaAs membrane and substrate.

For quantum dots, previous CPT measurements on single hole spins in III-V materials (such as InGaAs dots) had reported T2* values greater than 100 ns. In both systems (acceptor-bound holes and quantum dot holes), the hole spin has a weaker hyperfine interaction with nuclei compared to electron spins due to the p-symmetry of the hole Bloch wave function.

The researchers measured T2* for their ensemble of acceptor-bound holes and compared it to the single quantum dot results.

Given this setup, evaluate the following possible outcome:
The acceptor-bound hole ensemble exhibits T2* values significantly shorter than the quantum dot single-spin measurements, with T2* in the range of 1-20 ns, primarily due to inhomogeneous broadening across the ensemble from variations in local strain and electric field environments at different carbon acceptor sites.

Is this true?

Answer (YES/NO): YES